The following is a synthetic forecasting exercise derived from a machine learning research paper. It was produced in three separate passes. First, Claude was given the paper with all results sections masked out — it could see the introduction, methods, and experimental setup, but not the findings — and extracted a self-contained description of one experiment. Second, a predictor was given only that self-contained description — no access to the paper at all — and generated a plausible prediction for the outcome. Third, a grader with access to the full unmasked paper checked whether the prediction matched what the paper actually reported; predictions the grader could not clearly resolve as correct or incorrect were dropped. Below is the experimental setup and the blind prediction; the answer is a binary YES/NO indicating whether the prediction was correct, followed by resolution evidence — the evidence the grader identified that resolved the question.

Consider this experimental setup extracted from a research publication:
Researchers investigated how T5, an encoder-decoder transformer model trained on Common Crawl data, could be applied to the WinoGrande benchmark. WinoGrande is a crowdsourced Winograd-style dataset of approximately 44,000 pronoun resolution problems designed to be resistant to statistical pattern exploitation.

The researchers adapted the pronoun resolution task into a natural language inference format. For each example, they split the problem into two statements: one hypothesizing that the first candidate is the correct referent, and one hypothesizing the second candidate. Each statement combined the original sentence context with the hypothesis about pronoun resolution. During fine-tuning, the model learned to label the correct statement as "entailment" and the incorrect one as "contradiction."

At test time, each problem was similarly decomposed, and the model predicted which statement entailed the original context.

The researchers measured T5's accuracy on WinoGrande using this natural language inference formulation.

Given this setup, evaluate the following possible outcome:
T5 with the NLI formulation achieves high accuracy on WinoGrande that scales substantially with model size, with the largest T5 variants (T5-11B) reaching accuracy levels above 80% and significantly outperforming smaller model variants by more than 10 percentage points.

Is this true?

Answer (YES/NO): NO